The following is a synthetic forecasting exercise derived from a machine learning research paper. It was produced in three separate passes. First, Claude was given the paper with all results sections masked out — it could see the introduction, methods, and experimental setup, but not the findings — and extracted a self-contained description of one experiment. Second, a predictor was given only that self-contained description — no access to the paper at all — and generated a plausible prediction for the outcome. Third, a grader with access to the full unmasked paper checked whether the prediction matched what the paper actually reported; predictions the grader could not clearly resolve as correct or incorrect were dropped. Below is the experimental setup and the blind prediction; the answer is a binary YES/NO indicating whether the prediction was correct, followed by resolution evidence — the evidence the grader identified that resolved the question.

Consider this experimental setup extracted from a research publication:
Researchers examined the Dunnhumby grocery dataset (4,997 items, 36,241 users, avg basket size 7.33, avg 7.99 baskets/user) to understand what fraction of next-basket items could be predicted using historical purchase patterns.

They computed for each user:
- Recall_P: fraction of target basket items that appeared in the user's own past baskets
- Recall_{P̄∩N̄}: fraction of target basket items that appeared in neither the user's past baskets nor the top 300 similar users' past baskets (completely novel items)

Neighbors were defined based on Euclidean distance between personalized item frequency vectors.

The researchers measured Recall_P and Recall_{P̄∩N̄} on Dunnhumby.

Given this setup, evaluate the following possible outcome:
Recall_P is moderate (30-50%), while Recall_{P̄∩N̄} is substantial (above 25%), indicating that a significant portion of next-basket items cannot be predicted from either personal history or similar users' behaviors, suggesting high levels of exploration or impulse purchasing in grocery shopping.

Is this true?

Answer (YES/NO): NO